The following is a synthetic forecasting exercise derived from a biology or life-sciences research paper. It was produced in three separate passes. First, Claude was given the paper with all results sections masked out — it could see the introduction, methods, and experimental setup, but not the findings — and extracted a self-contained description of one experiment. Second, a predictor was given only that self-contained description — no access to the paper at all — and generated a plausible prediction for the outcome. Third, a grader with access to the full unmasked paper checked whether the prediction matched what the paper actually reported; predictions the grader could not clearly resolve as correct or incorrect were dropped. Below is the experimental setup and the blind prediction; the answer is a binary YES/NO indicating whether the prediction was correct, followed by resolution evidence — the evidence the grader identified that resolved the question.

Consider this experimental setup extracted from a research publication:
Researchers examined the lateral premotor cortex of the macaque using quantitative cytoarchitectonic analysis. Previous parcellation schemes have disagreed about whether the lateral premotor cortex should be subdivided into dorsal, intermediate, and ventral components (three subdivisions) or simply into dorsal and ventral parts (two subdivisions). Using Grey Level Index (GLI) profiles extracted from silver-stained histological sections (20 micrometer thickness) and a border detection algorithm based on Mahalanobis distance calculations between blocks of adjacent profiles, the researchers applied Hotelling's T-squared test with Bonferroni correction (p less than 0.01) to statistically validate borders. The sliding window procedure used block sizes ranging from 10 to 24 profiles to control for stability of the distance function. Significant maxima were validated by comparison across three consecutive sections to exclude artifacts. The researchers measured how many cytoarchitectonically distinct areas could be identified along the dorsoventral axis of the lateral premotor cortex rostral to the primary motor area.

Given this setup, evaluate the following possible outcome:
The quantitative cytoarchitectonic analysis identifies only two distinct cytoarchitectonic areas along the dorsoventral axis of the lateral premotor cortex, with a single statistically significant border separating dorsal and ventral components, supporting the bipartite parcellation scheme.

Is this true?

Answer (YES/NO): NO